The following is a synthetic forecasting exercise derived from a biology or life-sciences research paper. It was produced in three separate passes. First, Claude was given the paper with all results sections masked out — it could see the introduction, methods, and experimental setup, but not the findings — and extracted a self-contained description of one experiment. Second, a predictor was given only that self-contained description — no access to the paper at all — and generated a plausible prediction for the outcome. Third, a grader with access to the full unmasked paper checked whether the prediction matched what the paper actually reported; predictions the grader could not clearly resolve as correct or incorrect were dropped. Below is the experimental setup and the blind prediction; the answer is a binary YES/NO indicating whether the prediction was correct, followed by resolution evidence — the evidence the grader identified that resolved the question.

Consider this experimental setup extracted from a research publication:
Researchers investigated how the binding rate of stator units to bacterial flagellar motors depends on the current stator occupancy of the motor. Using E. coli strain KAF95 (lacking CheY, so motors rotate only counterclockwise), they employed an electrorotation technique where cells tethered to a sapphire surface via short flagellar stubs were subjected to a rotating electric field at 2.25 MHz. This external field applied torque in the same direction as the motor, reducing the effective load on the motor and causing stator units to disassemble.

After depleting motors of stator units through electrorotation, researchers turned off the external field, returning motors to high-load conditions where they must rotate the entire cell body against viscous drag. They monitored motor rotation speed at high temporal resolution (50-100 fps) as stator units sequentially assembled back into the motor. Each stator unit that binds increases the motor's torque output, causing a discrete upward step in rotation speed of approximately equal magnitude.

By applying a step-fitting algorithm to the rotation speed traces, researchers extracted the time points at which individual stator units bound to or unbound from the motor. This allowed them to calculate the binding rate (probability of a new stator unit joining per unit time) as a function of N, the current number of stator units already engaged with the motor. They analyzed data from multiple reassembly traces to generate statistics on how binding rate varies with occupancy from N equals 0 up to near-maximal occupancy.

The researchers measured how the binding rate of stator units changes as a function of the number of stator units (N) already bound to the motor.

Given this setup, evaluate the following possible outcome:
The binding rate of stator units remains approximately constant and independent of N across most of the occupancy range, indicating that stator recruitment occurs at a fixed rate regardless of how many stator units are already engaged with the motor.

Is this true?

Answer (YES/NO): NO